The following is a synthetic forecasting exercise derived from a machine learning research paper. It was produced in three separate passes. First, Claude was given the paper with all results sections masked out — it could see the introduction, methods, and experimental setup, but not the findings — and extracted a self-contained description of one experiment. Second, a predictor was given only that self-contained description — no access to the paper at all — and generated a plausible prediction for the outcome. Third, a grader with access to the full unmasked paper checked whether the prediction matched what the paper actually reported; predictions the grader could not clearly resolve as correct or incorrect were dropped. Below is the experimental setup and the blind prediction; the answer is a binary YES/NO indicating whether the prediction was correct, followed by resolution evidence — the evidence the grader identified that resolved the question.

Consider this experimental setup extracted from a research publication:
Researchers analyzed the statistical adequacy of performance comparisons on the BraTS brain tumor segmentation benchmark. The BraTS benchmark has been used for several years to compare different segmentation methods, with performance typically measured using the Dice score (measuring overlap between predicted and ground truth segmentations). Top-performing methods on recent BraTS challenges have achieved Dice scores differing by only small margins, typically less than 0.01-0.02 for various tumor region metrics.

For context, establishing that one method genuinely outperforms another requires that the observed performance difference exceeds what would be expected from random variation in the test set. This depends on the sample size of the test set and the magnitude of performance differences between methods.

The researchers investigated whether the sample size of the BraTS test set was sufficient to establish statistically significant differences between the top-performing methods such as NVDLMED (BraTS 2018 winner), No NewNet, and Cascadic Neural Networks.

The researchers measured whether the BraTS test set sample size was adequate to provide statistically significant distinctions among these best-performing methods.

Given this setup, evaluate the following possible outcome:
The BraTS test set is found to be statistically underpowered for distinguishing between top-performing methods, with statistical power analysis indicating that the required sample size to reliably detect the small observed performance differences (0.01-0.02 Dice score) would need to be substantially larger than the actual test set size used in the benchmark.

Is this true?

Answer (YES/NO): NO